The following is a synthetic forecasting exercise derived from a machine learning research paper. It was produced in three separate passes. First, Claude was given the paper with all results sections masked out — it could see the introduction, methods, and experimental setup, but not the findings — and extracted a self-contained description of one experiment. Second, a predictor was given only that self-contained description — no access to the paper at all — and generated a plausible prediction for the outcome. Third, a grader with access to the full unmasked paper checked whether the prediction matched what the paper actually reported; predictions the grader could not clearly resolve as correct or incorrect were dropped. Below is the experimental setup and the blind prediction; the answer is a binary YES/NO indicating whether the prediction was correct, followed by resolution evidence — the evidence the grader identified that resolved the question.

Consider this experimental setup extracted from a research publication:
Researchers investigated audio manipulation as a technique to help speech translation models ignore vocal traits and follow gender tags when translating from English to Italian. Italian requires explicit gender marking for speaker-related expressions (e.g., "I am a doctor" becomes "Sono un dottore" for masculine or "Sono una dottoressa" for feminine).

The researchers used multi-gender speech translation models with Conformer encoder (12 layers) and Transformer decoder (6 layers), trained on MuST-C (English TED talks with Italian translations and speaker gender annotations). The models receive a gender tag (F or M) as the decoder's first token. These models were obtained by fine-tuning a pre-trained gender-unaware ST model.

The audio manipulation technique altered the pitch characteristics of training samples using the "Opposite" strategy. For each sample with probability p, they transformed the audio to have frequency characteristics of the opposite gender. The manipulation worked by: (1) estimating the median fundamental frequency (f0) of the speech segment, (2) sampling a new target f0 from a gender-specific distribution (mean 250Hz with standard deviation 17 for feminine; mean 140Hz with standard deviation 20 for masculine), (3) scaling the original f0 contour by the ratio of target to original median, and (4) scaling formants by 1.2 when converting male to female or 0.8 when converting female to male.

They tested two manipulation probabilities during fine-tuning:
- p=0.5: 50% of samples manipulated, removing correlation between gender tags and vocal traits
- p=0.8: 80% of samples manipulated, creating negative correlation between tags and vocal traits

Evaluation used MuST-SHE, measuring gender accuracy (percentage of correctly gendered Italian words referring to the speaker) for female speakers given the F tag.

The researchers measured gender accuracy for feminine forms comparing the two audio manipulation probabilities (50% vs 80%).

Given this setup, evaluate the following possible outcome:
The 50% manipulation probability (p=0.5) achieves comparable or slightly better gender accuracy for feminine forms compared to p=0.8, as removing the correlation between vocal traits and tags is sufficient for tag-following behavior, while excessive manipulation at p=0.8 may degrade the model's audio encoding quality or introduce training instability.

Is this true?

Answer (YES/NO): NO